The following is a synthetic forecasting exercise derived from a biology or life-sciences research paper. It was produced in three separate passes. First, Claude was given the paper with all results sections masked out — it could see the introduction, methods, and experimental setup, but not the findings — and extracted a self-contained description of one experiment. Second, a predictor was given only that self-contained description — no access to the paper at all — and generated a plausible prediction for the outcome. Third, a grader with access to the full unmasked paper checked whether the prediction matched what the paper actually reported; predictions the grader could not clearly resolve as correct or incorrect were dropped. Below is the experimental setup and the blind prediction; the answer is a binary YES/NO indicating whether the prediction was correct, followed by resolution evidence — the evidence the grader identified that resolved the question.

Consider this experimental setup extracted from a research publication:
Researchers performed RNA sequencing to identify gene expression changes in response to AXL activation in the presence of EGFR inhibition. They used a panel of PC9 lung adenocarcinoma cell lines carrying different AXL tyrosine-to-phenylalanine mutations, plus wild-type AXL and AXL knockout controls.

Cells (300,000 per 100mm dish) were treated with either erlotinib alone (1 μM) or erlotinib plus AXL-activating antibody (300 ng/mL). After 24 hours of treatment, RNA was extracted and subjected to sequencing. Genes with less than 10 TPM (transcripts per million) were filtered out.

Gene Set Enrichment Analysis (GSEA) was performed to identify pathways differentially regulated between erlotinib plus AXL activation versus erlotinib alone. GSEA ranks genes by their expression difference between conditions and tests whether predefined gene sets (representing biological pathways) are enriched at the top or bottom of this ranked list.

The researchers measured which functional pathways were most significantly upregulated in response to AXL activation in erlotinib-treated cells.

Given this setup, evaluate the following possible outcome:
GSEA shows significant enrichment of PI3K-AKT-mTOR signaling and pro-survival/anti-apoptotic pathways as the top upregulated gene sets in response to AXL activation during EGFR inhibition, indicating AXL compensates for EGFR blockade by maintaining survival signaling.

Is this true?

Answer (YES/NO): NO